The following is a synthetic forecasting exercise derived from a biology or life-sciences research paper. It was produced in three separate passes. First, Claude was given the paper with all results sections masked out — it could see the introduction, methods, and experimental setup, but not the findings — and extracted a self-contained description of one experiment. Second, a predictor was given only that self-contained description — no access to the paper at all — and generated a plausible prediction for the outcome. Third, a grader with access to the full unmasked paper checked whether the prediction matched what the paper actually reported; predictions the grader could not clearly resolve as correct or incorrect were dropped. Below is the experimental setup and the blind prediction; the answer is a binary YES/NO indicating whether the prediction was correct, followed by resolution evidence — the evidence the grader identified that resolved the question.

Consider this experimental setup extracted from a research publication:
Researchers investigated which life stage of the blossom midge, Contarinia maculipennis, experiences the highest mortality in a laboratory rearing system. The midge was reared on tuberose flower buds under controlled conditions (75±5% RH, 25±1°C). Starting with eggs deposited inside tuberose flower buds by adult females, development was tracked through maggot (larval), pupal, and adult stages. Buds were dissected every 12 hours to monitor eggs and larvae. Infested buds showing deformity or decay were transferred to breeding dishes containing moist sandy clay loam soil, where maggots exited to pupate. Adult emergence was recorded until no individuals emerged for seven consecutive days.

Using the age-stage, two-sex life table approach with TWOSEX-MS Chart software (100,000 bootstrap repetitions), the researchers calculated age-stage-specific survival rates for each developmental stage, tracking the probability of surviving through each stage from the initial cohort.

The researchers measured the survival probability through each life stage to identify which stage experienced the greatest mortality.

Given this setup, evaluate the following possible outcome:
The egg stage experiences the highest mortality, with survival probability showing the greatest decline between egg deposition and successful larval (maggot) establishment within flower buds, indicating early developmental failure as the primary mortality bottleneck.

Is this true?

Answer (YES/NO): NO